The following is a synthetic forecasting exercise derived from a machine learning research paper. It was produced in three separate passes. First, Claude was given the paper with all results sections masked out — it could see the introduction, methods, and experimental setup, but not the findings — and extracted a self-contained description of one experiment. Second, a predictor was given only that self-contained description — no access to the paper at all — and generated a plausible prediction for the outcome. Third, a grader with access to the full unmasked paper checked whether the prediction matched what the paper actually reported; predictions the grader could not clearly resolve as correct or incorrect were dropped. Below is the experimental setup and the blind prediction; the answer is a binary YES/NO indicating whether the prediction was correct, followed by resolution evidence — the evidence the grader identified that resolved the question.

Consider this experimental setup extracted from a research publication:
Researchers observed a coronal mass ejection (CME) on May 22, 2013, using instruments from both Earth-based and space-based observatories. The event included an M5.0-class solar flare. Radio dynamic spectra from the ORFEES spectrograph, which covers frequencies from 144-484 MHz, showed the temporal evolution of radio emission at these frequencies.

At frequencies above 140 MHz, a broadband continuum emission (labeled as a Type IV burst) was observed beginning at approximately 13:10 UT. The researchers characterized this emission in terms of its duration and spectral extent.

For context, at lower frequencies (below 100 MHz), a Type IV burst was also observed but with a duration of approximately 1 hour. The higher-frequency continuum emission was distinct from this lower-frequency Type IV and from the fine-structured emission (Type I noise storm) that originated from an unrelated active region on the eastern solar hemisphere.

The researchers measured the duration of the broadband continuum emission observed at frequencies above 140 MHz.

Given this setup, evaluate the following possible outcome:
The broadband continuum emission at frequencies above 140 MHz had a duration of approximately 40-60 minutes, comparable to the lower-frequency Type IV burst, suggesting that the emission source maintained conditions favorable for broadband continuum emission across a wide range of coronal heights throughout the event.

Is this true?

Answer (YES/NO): NO